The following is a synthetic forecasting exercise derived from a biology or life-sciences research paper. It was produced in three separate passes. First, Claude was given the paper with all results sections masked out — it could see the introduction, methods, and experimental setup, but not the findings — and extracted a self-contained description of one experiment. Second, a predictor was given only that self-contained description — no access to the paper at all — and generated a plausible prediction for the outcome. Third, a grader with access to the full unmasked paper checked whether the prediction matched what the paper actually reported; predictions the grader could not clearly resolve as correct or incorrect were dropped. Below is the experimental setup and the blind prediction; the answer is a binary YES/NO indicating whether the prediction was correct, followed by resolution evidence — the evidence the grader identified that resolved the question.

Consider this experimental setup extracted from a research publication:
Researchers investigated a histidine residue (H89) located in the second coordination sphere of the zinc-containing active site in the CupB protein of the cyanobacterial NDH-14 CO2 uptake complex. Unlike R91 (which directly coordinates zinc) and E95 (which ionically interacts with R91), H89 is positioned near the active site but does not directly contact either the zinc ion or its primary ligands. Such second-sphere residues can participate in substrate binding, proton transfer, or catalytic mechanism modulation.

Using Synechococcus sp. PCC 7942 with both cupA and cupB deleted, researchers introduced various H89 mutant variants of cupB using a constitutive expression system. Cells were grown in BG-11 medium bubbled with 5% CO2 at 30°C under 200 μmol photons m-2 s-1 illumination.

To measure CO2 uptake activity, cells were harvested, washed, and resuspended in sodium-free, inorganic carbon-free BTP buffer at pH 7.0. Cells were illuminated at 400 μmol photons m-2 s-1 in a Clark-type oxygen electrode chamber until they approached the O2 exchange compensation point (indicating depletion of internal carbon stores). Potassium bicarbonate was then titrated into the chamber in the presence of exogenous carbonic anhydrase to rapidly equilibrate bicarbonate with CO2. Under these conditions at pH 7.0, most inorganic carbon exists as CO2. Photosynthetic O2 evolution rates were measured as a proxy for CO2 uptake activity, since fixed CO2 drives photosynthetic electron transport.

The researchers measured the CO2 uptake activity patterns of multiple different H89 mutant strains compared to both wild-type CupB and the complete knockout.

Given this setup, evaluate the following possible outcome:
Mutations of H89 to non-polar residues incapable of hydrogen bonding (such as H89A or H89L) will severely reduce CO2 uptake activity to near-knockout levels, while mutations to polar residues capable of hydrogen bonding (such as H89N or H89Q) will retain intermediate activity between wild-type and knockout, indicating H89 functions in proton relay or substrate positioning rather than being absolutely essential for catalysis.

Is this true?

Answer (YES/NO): NO